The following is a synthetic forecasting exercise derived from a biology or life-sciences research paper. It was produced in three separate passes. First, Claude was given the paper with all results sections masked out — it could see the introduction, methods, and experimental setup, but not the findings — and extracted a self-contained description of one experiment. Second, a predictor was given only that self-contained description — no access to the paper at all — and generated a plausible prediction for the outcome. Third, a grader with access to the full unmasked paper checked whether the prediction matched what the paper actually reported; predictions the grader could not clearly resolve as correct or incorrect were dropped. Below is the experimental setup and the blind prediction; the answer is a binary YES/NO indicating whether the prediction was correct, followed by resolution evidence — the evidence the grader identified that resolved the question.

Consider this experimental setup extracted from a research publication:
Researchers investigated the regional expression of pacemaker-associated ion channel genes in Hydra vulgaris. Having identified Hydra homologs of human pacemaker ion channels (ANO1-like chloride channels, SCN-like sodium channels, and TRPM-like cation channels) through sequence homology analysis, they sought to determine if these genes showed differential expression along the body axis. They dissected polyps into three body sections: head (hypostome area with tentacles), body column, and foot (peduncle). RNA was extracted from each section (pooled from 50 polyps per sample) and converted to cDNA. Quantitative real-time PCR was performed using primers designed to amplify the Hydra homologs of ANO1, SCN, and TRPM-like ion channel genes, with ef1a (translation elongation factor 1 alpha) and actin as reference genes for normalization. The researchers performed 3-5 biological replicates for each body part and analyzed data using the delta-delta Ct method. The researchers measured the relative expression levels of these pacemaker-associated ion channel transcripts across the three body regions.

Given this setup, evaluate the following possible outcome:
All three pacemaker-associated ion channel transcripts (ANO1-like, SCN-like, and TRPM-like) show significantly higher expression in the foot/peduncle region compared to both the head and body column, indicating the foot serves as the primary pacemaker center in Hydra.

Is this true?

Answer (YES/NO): NO